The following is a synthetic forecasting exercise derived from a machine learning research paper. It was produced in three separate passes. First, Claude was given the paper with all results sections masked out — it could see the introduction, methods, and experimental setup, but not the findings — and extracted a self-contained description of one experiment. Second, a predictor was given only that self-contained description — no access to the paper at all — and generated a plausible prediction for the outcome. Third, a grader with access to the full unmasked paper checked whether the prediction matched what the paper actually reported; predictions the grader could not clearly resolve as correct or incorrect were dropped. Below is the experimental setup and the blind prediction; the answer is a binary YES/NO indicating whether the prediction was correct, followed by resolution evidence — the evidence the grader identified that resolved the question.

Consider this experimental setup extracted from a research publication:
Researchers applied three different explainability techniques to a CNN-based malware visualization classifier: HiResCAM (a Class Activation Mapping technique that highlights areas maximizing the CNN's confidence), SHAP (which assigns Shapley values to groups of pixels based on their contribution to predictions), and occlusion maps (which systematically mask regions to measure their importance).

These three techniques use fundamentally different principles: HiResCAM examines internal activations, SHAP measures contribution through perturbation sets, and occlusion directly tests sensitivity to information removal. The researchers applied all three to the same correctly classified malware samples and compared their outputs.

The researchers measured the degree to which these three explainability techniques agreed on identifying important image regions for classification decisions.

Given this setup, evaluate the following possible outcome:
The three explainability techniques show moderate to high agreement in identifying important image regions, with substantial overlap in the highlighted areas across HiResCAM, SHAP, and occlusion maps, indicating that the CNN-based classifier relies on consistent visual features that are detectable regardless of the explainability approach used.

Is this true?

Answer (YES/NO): YES